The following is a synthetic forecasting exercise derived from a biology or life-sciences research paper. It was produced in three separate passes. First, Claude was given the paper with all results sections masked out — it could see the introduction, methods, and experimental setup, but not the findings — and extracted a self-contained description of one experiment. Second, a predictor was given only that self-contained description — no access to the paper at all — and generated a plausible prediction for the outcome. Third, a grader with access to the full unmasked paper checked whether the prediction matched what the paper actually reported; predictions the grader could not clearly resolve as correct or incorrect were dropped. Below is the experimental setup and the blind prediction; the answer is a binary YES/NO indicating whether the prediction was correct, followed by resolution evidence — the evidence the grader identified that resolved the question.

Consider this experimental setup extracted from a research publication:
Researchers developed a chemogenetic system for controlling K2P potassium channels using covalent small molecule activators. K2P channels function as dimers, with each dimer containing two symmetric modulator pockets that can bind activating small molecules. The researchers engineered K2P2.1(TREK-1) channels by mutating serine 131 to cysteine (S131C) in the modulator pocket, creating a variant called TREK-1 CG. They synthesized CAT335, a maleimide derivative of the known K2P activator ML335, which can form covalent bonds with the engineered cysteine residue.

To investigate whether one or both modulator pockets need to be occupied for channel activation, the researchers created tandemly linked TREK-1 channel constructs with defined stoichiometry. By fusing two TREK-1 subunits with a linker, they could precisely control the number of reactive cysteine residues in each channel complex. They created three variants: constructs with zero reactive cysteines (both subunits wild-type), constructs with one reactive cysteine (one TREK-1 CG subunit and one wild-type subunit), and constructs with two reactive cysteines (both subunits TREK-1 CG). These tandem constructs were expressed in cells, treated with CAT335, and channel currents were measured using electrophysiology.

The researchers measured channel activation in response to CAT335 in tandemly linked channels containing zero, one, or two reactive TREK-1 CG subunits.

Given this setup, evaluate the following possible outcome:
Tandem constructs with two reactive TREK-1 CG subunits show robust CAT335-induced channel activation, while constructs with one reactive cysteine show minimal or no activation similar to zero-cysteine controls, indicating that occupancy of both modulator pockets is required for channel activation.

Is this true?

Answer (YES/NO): NO